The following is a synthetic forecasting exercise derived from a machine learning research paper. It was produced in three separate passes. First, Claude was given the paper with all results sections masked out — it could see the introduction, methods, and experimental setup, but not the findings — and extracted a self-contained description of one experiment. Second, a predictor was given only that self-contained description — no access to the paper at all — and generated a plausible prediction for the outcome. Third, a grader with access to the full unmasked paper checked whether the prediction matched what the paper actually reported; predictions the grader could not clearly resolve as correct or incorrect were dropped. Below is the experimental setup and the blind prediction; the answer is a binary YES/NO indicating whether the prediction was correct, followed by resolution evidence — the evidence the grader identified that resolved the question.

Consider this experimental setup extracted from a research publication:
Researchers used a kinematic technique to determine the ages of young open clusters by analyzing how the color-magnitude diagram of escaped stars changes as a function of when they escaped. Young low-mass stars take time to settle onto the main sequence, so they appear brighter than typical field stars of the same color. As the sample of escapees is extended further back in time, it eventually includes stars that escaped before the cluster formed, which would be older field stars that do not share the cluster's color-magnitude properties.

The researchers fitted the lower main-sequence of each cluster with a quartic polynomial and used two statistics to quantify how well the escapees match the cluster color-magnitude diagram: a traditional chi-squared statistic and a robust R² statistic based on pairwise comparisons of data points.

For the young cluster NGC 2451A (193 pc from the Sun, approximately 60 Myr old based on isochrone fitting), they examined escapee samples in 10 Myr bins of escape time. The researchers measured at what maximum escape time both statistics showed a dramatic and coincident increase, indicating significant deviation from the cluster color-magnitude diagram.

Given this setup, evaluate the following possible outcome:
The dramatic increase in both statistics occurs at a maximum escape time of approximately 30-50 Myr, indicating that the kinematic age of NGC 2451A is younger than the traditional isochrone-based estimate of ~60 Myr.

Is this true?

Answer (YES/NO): YES